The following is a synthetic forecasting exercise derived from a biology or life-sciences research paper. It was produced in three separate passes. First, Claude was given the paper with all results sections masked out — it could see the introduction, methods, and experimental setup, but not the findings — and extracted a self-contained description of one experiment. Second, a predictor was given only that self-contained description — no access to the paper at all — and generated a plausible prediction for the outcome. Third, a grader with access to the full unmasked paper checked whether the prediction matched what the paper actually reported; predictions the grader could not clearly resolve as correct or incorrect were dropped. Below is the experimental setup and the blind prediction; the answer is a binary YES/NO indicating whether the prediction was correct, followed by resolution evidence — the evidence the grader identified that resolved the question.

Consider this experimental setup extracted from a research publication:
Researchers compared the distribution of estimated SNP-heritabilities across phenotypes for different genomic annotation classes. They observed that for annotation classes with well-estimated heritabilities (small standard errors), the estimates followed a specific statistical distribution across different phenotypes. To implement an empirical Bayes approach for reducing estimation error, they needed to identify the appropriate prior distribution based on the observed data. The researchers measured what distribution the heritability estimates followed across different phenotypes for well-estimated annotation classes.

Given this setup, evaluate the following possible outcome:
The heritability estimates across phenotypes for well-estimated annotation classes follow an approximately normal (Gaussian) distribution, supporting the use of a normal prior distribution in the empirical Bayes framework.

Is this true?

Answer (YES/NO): NO